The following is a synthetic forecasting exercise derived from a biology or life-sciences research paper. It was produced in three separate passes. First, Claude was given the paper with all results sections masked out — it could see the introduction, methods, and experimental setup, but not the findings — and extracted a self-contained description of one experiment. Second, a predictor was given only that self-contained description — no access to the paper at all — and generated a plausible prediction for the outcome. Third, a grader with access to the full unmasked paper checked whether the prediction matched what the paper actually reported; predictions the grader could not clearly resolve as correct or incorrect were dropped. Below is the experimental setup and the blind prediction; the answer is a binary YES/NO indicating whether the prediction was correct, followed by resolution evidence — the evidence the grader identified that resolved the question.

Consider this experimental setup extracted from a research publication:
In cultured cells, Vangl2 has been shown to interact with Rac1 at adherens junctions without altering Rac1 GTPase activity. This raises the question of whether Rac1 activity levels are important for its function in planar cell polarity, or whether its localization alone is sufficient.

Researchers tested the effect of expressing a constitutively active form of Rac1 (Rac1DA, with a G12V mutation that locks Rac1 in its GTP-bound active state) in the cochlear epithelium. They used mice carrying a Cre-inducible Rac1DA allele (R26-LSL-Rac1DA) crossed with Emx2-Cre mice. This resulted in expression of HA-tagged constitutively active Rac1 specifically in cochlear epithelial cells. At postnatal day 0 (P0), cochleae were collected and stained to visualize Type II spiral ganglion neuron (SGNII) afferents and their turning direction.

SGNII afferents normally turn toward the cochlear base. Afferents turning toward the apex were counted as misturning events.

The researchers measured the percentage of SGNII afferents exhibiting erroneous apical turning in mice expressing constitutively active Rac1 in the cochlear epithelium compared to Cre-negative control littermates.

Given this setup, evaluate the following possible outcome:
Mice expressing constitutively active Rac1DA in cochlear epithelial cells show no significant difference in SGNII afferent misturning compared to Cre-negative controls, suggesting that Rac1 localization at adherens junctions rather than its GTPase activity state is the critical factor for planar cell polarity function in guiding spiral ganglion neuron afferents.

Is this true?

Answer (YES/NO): YES